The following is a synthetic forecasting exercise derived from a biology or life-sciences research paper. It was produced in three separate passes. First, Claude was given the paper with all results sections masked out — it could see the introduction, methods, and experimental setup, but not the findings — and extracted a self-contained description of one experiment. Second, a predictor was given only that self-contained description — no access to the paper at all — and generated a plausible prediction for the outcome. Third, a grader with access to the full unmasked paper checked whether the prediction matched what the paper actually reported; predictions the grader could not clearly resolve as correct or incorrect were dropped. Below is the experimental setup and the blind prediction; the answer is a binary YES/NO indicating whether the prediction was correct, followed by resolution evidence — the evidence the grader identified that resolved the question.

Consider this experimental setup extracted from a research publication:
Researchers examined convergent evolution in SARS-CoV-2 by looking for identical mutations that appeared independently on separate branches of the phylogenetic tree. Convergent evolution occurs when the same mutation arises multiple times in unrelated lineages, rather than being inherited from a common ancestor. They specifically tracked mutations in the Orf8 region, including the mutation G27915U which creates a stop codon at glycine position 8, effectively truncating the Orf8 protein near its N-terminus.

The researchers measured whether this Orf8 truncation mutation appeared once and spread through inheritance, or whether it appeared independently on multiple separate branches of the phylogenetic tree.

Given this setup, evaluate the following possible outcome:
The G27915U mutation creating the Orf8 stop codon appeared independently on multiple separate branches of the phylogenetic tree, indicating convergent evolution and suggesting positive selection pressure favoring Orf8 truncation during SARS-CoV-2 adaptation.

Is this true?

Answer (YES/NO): NO